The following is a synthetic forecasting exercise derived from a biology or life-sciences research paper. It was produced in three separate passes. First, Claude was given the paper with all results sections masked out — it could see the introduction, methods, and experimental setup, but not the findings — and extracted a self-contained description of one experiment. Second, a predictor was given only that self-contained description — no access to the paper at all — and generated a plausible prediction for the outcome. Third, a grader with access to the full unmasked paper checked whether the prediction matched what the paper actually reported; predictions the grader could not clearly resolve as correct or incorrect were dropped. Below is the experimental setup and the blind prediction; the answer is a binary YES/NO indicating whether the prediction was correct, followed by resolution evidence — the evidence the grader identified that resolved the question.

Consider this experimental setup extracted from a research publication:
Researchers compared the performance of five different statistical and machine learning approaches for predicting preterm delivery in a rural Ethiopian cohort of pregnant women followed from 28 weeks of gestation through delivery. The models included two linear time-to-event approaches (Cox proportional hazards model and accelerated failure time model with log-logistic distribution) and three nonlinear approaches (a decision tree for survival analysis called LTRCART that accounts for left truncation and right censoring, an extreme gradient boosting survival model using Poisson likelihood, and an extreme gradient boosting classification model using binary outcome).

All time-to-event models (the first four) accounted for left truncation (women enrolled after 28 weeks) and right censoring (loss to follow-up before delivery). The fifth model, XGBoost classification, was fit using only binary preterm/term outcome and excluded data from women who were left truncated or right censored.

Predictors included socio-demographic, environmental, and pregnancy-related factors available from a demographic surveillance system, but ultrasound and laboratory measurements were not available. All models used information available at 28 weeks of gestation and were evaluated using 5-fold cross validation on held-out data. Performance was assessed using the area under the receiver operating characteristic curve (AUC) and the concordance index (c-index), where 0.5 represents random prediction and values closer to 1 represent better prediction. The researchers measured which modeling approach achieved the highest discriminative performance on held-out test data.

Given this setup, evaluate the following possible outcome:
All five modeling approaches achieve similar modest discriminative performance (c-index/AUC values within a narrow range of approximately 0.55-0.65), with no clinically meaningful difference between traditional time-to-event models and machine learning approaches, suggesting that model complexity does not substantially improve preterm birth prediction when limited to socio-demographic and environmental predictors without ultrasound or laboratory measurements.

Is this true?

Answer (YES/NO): YES